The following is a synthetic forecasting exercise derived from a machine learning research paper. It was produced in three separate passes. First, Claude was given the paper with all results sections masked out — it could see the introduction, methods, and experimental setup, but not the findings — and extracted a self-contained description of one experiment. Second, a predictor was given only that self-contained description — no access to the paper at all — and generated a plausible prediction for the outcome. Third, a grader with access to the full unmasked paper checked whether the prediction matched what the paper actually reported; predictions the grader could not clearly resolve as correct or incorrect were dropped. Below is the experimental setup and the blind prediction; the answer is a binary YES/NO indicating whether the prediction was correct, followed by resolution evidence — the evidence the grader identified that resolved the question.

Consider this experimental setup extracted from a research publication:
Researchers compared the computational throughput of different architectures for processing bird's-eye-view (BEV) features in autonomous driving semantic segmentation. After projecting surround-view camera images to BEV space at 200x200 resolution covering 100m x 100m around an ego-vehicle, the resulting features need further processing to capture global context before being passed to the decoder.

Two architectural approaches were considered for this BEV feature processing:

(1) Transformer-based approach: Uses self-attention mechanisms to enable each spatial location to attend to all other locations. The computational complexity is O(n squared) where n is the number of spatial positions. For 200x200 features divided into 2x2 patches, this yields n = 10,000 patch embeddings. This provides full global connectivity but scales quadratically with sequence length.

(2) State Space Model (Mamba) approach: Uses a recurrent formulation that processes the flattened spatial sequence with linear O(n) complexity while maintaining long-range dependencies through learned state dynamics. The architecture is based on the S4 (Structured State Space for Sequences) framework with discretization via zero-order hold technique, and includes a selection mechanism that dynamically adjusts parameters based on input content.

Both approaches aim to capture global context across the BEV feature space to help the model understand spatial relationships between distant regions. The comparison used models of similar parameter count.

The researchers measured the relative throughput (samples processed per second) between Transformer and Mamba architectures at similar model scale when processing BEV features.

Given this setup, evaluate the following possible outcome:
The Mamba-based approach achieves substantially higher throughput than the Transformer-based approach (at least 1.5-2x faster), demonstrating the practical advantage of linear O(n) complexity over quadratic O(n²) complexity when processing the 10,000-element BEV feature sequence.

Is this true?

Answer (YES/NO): YES